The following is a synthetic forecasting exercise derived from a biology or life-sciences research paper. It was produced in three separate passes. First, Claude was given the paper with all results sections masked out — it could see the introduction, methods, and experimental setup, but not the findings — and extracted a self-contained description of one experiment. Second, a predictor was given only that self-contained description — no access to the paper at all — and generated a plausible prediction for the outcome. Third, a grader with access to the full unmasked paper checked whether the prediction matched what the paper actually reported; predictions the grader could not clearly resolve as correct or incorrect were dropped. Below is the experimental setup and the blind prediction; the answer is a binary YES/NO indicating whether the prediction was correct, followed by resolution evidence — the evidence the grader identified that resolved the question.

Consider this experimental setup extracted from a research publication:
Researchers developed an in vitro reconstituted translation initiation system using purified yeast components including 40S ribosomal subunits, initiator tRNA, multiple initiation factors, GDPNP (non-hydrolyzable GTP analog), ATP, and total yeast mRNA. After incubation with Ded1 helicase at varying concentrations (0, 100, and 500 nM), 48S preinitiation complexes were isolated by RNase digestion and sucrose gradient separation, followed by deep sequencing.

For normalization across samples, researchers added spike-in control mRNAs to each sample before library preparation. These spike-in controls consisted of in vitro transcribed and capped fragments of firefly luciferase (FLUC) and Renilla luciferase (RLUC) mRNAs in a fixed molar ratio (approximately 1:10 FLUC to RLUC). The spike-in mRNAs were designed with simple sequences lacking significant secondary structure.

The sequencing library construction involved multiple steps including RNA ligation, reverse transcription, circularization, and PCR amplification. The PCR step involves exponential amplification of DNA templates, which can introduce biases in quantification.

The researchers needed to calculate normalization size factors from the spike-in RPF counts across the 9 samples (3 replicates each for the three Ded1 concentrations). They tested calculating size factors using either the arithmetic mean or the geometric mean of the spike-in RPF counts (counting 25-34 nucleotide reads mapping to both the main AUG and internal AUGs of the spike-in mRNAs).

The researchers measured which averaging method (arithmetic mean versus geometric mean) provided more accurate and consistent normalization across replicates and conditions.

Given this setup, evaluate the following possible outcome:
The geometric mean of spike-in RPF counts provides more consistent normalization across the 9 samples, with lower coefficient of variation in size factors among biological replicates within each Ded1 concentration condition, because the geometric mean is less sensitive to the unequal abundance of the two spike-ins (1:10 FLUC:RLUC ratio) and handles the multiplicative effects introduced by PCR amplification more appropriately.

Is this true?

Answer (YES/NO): NO